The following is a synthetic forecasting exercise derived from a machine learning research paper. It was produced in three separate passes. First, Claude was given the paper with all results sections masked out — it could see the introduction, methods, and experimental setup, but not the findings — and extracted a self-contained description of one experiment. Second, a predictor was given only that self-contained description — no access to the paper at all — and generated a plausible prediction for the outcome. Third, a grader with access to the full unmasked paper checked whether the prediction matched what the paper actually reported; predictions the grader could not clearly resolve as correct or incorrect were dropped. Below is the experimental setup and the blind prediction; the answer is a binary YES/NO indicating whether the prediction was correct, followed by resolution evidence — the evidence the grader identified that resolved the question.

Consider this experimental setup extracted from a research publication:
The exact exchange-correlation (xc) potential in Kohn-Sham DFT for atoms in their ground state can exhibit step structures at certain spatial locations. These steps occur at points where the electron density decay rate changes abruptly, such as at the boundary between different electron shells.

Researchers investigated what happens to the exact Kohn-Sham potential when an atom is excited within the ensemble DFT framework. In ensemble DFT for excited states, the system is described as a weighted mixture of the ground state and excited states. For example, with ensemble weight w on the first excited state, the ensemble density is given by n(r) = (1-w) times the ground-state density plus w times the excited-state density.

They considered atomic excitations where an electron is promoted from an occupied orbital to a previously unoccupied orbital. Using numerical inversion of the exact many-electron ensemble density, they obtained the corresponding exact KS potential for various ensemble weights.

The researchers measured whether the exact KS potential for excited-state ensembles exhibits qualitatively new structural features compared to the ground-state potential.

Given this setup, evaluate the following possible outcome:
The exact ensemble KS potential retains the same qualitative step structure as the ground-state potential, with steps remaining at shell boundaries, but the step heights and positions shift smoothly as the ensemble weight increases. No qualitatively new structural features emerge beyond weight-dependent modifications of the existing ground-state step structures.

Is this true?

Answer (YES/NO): NO